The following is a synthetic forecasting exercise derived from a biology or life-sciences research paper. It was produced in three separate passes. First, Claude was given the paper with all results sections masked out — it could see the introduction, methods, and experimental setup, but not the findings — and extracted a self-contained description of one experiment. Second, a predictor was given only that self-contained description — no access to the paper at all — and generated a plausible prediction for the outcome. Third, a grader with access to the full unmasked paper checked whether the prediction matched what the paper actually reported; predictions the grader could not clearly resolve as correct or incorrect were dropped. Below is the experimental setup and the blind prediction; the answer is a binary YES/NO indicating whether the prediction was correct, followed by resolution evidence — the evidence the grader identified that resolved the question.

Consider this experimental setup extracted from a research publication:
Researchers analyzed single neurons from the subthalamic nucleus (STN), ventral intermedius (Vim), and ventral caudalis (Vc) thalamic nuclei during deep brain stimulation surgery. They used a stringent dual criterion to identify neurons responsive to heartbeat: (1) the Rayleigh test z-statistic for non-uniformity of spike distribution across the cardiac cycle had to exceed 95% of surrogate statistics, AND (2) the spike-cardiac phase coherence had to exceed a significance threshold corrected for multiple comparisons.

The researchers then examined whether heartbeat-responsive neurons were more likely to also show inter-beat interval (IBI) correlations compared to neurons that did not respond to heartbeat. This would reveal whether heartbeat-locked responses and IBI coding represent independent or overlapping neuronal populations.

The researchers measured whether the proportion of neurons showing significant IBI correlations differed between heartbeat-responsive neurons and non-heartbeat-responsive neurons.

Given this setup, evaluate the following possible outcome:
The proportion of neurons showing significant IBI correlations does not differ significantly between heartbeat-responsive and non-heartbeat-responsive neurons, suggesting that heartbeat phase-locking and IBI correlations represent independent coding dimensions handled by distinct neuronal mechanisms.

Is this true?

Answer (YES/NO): YES